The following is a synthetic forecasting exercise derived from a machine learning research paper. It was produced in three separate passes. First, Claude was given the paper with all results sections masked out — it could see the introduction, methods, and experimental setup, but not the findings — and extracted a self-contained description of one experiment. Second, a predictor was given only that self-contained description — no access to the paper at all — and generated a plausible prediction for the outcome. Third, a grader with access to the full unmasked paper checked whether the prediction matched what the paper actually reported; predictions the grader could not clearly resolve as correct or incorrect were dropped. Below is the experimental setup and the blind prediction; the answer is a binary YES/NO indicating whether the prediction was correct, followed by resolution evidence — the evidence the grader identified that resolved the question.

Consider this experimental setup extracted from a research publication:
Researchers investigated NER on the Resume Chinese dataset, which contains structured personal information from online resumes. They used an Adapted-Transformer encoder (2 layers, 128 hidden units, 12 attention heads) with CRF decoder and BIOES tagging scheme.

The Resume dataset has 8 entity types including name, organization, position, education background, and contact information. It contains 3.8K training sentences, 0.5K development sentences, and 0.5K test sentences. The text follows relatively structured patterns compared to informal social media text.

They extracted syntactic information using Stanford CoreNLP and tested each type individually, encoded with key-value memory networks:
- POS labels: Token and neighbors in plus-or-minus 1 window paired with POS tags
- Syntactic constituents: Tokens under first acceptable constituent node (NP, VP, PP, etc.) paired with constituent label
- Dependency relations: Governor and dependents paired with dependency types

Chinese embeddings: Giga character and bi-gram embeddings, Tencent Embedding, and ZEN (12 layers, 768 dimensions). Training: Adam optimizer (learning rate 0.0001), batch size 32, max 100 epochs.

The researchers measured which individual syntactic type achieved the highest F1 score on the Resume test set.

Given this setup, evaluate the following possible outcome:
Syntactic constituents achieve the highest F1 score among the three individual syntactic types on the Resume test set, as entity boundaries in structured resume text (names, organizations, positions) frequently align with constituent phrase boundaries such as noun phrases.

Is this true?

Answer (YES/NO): YES